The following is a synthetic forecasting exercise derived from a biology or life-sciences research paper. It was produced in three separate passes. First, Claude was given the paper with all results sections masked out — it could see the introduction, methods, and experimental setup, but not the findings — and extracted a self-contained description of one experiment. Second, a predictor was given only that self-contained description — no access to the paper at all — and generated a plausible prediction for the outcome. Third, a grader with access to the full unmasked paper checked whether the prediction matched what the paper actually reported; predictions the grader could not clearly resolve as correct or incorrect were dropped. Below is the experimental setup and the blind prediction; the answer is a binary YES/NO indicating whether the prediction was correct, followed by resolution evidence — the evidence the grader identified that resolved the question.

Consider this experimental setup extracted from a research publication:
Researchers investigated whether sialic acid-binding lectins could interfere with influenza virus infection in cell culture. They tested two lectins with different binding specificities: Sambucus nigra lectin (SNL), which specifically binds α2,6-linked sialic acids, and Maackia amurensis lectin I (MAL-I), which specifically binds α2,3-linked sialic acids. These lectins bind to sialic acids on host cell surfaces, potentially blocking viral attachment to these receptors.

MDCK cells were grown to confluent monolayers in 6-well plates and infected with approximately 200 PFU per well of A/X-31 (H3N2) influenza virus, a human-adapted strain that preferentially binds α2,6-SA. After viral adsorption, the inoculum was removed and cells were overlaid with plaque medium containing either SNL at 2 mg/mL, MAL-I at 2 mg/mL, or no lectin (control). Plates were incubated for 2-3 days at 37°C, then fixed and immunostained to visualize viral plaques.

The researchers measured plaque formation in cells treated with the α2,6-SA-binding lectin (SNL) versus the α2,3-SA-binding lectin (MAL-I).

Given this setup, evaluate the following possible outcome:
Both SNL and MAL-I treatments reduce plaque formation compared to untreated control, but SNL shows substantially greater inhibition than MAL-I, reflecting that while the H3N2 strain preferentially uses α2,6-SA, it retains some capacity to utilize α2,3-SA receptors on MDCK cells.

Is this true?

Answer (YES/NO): NO